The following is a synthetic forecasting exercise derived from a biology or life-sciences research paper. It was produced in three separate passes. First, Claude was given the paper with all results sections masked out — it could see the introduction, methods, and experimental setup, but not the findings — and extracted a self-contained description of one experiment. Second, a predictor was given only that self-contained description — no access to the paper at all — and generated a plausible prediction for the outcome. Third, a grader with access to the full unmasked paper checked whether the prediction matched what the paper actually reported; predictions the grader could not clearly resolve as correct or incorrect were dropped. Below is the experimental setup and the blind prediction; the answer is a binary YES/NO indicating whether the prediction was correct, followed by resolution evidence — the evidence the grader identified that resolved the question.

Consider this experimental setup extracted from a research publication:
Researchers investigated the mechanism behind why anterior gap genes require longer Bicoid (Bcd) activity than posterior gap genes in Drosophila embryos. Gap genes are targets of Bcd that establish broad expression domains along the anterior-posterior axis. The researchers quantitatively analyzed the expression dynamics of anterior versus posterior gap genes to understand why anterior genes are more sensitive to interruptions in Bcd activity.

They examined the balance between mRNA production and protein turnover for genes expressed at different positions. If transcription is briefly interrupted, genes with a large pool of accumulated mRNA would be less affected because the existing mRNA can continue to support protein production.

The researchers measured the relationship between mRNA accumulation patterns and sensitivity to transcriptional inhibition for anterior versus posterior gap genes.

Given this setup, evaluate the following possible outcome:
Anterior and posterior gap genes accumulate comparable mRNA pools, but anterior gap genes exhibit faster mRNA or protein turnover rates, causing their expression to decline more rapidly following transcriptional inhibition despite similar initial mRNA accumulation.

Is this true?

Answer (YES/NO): NO